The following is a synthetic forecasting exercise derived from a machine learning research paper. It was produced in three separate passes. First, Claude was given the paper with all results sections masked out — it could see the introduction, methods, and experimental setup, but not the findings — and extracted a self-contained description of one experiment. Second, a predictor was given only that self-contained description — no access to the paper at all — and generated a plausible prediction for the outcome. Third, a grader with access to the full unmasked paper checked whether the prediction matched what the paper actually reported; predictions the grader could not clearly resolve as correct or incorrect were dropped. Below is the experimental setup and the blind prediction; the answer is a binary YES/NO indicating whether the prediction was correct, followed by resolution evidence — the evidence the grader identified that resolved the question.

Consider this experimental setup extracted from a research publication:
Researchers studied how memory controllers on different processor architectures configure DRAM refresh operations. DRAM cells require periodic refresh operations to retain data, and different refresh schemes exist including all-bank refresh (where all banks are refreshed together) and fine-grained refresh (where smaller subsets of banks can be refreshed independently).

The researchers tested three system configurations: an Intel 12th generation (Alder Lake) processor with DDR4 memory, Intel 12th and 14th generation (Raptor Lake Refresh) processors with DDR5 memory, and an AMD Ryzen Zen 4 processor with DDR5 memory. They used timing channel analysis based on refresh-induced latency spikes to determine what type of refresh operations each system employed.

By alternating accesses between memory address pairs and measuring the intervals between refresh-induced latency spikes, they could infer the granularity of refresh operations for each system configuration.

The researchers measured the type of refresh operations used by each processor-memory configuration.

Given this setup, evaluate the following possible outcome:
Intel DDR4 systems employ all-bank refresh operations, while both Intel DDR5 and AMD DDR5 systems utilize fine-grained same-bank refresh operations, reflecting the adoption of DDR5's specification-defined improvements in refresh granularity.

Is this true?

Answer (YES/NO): NO